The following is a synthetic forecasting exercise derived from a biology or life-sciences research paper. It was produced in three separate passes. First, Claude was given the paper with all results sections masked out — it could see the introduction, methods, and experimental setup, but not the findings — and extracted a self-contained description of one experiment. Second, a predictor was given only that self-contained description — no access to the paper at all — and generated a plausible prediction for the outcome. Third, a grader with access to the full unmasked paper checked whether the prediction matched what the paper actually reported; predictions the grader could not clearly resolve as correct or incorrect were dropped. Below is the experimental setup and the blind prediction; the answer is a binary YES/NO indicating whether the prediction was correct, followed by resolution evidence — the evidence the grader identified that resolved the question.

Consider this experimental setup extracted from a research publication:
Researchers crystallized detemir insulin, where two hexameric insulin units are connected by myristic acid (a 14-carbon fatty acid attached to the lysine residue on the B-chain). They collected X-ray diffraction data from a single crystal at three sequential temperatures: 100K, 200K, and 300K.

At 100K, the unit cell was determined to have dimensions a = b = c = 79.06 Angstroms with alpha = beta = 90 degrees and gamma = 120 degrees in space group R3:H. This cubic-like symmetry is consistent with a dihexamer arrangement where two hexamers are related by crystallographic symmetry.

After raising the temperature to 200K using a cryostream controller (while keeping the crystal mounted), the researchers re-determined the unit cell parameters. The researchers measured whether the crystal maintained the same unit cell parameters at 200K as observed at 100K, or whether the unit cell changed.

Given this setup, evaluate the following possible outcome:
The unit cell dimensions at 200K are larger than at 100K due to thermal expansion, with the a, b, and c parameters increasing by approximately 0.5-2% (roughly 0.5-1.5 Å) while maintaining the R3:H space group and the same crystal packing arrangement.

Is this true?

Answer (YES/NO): NO